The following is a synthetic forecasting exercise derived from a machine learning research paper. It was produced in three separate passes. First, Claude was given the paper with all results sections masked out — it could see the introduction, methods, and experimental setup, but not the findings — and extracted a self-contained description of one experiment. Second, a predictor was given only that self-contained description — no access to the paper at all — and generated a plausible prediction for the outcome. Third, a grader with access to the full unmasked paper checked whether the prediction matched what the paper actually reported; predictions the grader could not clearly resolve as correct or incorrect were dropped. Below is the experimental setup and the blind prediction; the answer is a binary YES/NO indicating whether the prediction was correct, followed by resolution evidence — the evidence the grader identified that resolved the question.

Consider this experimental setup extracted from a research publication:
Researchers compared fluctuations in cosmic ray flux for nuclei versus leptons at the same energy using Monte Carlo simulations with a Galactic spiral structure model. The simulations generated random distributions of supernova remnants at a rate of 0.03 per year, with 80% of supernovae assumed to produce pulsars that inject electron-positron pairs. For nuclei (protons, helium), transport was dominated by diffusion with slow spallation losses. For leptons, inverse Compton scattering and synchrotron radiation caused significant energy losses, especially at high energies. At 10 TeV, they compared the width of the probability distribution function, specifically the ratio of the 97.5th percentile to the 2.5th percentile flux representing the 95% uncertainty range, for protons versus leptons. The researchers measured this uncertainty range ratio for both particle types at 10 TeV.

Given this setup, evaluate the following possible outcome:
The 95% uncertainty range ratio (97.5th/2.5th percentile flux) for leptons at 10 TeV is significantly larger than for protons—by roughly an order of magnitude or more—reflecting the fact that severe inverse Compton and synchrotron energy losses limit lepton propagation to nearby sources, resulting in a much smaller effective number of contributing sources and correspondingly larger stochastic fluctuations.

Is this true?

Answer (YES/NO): YES